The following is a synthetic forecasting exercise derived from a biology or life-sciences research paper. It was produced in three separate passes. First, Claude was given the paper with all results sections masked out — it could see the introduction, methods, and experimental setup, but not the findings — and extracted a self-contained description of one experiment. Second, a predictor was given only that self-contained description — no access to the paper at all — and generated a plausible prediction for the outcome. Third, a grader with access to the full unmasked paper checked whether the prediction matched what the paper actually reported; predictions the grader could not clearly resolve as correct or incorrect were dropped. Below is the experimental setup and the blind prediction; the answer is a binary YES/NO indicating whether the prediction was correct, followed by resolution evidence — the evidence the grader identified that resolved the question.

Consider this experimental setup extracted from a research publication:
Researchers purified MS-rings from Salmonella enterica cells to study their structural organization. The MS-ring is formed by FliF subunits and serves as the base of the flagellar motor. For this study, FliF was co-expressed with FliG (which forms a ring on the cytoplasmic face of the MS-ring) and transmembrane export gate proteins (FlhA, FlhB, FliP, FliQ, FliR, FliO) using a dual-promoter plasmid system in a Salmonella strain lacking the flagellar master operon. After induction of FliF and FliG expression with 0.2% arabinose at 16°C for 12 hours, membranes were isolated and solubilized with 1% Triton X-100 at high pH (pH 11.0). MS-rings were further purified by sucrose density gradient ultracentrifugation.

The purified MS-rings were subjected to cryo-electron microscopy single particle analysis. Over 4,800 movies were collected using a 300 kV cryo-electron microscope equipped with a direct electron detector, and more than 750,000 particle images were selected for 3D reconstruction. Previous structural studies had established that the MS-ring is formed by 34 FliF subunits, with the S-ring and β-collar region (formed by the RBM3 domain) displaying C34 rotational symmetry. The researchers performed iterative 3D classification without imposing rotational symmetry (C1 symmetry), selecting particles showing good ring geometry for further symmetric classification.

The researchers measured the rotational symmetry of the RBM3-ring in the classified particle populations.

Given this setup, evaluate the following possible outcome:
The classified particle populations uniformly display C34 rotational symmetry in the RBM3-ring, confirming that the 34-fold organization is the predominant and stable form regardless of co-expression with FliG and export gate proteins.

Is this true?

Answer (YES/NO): NO